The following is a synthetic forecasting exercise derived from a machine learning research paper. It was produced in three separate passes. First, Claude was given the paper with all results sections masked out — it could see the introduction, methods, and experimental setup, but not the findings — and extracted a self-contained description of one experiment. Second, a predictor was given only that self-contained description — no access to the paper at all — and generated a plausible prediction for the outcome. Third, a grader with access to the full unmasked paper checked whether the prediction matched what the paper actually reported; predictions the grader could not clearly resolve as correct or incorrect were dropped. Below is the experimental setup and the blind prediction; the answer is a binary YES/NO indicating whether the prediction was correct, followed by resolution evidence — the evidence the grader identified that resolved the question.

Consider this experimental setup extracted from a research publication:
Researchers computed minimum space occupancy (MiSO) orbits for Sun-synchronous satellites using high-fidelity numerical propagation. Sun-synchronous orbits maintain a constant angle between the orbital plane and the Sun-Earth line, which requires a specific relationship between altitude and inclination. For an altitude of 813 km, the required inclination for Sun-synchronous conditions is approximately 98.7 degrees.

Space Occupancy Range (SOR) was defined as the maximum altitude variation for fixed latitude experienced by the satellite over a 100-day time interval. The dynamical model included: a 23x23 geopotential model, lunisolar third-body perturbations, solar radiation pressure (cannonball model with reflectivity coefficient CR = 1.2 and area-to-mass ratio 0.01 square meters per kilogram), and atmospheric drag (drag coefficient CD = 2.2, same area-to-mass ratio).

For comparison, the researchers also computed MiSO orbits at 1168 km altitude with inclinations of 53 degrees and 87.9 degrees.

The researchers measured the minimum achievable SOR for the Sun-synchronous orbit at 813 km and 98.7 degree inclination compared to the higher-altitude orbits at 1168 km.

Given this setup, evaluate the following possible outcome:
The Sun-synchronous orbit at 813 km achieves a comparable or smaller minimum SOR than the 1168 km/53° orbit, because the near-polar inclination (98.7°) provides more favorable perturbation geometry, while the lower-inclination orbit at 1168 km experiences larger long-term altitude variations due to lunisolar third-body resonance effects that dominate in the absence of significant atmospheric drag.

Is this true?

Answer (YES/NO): NO